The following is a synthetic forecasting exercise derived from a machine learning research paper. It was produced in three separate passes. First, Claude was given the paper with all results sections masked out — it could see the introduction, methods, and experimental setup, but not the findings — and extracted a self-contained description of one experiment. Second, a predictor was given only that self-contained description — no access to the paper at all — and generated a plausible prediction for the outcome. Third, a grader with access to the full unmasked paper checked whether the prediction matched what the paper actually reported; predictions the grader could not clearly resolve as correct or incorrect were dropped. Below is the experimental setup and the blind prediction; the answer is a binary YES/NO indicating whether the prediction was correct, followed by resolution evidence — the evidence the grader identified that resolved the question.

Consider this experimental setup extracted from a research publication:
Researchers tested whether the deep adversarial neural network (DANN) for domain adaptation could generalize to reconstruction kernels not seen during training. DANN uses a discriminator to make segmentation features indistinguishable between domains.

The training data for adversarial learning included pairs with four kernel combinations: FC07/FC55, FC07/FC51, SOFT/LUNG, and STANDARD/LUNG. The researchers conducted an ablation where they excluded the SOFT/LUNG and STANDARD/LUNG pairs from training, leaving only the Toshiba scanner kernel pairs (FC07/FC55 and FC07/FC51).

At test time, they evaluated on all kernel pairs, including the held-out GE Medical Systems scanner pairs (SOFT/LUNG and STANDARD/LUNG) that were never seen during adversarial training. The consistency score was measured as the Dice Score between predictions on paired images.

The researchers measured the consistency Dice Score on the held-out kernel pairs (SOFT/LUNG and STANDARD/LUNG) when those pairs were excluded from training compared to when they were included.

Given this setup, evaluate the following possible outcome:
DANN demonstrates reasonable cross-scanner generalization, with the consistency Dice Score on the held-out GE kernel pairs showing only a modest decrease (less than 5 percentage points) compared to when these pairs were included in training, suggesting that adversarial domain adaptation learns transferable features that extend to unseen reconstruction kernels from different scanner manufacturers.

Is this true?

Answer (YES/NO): NO